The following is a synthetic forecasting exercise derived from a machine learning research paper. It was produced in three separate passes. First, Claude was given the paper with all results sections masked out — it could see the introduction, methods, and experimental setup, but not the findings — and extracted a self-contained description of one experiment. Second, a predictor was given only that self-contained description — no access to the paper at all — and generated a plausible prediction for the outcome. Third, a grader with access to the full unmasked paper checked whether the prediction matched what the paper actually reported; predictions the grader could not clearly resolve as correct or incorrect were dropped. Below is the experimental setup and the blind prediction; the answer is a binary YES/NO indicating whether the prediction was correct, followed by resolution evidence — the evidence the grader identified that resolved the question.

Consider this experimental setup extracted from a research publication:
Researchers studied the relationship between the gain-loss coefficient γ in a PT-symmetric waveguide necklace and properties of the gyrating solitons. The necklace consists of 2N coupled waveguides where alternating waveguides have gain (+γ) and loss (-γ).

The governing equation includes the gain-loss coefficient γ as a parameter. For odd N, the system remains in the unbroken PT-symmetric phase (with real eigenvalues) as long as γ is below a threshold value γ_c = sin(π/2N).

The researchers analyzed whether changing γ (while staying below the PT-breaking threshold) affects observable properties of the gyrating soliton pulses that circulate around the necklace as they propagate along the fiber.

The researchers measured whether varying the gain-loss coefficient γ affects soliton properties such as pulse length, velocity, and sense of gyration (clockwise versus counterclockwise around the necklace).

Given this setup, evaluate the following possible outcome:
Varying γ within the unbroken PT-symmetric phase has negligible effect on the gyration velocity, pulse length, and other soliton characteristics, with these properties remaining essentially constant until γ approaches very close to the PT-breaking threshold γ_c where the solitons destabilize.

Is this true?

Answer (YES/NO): NO